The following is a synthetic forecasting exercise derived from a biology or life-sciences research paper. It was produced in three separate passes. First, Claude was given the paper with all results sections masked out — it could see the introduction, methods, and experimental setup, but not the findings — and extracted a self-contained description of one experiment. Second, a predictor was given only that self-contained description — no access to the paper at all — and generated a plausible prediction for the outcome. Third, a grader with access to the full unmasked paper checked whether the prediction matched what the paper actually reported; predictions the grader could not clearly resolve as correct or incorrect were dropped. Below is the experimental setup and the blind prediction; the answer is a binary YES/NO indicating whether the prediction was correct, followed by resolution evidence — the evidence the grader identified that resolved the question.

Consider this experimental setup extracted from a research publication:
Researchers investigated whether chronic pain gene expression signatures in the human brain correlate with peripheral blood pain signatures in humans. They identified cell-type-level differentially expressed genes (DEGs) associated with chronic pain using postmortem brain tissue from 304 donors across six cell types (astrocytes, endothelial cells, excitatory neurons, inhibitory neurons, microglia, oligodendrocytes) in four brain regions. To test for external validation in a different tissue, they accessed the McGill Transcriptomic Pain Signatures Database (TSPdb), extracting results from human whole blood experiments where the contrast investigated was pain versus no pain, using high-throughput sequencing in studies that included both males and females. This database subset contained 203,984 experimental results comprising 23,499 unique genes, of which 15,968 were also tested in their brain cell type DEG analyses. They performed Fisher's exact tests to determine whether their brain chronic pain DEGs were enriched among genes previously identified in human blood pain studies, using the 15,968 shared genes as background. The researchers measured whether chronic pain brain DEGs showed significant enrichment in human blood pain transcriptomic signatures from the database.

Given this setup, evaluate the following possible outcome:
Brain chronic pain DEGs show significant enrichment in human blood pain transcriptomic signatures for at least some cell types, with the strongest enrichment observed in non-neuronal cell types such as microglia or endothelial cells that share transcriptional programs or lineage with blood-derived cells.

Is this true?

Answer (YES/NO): NO